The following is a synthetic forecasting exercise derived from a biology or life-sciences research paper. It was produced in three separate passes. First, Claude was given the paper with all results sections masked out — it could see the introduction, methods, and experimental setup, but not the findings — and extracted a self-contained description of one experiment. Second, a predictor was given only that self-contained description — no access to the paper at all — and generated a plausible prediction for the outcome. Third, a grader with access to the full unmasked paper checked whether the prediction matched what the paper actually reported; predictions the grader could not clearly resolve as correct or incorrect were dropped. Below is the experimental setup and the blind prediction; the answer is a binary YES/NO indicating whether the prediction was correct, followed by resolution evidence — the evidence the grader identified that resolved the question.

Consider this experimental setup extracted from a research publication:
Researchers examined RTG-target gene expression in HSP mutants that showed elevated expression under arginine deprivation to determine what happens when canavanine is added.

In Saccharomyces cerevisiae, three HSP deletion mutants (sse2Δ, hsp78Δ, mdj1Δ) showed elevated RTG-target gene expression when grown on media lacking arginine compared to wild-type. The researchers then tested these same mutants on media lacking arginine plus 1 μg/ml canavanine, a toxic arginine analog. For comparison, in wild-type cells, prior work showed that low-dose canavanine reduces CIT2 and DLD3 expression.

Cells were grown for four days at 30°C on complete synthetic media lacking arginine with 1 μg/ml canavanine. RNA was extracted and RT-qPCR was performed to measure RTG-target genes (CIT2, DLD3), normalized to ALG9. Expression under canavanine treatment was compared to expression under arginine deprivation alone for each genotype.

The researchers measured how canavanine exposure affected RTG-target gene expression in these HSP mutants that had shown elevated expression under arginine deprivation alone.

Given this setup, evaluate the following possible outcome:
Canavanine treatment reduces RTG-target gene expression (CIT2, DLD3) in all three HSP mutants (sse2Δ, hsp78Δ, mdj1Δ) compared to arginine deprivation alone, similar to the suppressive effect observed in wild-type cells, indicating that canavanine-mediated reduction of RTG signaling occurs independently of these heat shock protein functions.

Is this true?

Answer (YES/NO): YES